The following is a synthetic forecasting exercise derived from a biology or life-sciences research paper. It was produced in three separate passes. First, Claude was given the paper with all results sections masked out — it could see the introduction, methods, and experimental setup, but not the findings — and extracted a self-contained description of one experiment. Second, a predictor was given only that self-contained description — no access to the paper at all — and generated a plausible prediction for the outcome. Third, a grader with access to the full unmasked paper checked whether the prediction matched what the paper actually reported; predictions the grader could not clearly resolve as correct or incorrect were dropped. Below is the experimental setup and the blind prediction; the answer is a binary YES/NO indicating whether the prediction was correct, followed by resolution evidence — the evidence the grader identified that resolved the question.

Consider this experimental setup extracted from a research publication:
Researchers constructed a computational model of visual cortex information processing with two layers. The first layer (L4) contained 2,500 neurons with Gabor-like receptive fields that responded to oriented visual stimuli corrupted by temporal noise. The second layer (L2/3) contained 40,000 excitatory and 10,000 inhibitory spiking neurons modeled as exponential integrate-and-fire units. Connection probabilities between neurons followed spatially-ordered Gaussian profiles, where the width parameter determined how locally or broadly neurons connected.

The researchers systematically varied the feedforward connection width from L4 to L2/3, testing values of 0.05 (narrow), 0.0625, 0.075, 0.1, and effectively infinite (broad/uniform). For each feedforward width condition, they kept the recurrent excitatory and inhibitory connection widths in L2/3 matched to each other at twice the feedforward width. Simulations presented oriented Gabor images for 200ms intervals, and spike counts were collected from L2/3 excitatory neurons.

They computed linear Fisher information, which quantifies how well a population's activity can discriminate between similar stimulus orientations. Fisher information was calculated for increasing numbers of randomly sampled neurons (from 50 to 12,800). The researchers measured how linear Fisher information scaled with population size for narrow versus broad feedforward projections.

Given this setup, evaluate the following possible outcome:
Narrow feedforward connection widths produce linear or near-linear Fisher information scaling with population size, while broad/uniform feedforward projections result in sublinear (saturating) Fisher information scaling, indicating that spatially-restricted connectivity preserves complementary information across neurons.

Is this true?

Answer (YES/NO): NO